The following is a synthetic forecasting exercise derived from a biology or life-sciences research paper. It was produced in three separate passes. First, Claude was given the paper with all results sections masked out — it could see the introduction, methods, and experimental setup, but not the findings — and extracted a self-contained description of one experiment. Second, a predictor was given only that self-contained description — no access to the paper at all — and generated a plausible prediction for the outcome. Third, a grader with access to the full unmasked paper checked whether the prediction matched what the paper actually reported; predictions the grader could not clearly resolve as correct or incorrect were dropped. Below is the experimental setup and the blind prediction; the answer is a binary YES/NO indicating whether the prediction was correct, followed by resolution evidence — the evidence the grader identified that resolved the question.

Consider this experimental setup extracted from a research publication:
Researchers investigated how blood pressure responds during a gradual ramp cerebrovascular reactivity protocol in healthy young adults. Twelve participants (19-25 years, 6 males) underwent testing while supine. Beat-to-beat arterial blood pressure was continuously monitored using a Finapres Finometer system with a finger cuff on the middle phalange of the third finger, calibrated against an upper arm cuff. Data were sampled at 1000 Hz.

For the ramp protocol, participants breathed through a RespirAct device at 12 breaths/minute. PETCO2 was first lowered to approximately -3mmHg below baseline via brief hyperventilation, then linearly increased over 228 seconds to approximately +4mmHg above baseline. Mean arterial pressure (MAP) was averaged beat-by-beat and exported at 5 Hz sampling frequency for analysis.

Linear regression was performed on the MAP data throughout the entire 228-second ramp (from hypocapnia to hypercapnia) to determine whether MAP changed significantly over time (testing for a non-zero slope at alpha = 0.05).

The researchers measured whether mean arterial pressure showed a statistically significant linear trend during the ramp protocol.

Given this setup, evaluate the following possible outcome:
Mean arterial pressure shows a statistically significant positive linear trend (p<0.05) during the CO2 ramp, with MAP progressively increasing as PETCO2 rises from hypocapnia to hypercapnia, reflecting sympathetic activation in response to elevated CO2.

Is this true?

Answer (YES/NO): YES